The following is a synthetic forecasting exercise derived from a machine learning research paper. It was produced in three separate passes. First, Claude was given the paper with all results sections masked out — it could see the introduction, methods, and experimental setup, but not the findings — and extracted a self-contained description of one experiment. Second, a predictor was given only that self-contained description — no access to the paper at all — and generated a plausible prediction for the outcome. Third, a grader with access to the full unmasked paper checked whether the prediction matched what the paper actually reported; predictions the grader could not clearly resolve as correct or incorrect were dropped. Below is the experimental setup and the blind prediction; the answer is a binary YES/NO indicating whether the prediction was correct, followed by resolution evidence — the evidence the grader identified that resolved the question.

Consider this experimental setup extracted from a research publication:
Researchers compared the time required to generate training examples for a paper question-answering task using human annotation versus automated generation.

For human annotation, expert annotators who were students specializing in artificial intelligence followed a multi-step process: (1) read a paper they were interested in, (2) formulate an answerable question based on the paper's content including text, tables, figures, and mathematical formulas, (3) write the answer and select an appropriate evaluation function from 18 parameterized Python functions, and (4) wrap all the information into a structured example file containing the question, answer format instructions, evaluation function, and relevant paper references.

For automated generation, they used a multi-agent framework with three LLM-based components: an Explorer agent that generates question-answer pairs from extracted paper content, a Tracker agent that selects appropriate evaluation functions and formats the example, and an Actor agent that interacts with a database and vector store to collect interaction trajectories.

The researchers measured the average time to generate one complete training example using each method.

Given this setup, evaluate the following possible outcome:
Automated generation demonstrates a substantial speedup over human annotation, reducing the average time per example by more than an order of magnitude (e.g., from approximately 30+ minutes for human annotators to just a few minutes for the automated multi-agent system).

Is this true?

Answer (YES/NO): NO